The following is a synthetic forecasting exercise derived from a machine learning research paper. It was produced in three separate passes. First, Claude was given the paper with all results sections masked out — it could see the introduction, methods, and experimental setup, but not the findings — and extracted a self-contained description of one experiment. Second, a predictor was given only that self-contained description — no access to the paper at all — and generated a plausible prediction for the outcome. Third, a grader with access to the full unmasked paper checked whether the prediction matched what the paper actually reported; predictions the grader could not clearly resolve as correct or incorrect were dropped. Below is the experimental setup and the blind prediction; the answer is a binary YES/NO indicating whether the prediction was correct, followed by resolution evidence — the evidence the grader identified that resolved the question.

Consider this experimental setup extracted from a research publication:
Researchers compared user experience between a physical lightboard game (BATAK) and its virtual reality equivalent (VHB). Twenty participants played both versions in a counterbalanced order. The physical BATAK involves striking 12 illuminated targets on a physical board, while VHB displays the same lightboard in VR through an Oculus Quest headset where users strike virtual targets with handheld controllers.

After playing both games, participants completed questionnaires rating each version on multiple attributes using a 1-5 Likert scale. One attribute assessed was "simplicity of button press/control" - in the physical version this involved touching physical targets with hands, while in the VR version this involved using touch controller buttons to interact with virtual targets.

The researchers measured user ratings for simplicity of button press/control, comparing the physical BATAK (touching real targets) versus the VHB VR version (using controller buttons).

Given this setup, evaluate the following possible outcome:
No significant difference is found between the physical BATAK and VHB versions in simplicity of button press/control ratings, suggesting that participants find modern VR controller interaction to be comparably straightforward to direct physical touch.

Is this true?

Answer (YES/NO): NO